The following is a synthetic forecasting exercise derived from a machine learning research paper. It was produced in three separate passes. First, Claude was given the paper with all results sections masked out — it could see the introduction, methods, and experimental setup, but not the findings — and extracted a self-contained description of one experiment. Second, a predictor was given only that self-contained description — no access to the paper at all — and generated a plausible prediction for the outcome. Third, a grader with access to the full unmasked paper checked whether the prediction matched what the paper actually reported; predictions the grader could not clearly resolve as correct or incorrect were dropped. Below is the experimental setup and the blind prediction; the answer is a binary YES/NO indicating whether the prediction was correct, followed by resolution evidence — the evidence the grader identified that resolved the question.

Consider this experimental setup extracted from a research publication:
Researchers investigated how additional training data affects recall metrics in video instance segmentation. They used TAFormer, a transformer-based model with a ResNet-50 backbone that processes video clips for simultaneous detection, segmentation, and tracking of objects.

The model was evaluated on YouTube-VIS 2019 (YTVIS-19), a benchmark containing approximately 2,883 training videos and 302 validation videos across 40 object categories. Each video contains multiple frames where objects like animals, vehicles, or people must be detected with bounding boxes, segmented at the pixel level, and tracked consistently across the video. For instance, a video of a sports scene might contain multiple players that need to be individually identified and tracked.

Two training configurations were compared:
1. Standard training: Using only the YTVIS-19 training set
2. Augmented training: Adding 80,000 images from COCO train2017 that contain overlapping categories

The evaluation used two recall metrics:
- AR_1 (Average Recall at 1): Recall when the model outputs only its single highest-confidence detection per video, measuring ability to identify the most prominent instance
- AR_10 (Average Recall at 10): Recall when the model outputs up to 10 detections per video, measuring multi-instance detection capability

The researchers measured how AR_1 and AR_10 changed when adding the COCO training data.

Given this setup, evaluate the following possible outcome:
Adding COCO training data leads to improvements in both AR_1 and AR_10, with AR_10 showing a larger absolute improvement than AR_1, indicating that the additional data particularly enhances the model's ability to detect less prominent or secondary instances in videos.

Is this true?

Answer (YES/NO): NO